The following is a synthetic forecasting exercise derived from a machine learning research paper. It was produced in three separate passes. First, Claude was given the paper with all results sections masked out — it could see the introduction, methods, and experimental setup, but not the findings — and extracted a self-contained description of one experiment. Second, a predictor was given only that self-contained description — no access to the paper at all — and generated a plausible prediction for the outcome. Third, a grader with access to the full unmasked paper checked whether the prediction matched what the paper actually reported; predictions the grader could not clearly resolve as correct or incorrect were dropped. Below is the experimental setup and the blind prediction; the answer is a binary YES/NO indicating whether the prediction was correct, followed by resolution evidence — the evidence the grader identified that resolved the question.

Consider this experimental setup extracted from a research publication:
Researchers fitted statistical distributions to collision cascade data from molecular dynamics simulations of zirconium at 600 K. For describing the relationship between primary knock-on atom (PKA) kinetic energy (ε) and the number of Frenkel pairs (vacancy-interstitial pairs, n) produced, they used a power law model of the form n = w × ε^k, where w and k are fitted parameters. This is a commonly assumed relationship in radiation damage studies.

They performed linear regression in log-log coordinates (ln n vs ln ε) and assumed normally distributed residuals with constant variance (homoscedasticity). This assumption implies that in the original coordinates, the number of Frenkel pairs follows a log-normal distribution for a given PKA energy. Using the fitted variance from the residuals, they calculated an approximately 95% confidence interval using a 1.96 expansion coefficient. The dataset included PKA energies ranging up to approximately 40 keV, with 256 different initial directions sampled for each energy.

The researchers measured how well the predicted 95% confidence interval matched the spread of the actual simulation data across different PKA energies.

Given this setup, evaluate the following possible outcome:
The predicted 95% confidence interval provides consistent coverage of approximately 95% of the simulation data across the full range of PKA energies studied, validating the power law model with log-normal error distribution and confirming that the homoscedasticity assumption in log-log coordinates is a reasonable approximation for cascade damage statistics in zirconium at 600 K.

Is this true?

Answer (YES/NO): YES